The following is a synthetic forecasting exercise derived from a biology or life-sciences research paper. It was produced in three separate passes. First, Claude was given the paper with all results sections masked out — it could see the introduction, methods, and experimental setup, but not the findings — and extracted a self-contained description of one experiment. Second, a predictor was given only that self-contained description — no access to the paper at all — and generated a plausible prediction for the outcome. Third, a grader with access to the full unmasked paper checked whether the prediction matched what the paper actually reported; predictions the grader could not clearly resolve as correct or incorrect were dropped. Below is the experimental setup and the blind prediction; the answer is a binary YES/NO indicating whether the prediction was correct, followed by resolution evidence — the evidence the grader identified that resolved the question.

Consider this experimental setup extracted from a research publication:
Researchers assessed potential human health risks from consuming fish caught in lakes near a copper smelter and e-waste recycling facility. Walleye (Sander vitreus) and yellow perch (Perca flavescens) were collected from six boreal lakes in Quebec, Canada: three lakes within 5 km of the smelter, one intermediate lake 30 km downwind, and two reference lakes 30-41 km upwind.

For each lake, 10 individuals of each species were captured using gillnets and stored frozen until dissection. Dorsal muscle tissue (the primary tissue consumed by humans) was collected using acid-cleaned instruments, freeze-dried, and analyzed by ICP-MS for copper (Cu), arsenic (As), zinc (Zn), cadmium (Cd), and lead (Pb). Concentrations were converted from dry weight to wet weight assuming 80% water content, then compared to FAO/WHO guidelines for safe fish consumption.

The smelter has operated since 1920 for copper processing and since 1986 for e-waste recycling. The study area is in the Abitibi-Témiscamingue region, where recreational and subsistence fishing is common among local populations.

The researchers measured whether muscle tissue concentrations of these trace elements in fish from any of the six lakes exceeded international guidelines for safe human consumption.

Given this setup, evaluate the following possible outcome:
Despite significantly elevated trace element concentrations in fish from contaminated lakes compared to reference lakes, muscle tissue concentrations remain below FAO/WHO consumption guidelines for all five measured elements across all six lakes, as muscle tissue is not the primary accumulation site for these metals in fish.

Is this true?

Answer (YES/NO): NO